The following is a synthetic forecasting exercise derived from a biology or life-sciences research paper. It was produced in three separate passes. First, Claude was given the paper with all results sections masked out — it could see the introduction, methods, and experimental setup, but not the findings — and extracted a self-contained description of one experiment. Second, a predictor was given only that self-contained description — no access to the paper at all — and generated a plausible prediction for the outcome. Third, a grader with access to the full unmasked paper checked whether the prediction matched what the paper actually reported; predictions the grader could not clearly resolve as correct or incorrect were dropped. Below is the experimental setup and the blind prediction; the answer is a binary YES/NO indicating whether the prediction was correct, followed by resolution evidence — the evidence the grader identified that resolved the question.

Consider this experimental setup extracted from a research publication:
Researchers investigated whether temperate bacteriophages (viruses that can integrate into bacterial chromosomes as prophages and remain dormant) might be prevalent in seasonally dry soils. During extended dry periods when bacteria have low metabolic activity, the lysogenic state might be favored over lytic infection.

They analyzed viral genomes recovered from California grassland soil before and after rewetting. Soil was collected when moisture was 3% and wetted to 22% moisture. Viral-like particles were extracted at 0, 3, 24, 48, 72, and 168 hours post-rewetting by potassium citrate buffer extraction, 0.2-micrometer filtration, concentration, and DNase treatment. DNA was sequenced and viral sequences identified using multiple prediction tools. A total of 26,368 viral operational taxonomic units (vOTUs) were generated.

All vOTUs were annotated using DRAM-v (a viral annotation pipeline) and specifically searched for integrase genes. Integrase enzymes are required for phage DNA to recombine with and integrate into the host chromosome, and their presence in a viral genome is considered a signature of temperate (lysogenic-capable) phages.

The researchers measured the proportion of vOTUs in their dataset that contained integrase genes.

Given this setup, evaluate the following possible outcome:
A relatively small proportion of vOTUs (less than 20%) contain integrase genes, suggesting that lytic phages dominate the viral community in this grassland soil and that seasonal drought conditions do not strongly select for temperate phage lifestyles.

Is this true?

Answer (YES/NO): YES